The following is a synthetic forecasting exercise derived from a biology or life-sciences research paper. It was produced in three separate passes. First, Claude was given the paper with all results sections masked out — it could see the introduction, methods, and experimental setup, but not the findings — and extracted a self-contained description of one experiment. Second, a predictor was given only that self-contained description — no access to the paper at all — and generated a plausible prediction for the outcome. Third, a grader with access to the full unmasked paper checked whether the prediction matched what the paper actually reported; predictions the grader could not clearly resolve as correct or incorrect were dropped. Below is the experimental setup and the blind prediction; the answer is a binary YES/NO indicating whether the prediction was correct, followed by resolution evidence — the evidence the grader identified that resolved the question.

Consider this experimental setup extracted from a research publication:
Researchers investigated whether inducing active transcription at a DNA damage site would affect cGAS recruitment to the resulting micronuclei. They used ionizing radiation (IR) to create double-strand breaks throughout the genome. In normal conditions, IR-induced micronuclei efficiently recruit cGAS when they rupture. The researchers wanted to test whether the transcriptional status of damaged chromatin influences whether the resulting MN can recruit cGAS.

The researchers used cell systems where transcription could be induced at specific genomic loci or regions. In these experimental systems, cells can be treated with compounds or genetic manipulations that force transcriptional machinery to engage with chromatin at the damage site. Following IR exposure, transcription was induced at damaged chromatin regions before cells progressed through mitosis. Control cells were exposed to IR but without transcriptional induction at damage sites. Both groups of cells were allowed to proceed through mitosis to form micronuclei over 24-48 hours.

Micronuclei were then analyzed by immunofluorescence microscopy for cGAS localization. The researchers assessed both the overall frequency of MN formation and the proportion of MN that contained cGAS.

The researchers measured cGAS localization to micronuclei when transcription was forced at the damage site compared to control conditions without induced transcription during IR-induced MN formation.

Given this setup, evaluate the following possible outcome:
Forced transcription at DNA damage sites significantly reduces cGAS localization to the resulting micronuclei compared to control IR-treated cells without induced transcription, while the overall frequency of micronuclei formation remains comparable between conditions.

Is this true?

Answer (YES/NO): YES